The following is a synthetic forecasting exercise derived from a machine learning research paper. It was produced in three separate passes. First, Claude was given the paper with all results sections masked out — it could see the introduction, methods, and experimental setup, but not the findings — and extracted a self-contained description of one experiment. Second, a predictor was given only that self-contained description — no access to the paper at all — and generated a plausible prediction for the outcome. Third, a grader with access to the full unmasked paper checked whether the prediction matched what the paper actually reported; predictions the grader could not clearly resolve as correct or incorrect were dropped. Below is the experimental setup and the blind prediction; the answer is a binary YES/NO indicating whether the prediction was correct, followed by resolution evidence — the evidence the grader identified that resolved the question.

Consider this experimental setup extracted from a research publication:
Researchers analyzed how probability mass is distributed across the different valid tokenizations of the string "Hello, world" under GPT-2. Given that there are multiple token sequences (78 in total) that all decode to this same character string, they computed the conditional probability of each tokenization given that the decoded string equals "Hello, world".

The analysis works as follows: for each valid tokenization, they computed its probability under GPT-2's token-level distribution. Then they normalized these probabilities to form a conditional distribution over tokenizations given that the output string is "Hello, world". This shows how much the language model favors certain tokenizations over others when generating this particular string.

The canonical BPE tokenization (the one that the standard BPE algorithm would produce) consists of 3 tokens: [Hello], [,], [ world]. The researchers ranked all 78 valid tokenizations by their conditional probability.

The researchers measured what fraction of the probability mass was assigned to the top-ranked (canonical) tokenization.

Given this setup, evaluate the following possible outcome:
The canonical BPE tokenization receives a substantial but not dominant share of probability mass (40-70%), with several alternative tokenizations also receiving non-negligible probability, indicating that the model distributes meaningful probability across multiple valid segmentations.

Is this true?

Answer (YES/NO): NO